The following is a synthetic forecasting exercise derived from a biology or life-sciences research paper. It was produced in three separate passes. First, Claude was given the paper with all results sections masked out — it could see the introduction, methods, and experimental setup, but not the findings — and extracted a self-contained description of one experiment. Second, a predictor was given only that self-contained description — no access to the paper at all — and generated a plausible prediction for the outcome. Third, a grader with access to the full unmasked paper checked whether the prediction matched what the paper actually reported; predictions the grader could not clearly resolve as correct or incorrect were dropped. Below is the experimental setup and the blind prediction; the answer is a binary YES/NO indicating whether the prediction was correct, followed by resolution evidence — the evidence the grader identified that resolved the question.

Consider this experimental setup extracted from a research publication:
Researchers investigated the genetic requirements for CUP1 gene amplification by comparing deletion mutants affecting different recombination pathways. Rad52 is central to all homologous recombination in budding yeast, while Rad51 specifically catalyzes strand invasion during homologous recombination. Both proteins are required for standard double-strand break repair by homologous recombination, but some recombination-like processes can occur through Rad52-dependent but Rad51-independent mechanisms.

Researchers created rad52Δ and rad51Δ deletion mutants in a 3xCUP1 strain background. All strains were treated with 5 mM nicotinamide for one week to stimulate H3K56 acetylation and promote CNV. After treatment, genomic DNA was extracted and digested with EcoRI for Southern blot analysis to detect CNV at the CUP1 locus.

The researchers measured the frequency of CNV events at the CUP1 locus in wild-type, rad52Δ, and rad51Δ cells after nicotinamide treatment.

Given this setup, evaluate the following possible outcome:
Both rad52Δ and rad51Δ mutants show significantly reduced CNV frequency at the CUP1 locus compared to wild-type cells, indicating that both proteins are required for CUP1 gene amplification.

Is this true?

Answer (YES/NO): YES